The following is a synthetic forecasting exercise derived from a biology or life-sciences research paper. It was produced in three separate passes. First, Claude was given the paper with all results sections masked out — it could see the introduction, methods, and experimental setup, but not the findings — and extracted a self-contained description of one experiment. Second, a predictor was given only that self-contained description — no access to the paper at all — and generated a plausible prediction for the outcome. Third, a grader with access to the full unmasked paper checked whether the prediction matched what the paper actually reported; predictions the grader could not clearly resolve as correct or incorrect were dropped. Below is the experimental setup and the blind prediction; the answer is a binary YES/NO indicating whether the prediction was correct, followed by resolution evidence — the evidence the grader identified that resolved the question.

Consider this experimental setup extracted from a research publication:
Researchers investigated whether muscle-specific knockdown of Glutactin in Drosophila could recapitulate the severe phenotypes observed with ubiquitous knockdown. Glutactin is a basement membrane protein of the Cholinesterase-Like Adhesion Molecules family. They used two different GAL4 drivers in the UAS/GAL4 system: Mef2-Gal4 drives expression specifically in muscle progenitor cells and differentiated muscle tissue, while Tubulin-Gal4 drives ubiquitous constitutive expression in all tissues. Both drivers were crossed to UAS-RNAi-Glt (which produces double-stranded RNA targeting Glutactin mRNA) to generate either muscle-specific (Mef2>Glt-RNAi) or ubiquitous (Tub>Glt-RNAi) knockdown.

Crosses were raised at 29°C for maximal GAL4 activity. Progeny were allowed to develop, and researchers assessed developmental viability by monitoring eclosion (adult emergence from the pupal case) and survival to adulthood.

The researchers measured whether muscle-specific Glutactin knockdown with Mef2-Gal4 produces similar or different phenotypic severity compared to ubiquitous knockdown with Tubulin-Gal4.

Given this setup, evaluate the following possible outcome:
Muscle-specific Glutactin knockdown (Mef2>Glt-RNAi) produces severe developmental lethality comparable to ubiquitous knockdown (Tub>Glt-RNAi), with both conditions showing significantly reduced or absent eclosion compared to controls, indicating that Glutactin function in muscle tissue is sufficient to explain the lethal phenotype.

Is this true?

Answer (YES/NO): NO